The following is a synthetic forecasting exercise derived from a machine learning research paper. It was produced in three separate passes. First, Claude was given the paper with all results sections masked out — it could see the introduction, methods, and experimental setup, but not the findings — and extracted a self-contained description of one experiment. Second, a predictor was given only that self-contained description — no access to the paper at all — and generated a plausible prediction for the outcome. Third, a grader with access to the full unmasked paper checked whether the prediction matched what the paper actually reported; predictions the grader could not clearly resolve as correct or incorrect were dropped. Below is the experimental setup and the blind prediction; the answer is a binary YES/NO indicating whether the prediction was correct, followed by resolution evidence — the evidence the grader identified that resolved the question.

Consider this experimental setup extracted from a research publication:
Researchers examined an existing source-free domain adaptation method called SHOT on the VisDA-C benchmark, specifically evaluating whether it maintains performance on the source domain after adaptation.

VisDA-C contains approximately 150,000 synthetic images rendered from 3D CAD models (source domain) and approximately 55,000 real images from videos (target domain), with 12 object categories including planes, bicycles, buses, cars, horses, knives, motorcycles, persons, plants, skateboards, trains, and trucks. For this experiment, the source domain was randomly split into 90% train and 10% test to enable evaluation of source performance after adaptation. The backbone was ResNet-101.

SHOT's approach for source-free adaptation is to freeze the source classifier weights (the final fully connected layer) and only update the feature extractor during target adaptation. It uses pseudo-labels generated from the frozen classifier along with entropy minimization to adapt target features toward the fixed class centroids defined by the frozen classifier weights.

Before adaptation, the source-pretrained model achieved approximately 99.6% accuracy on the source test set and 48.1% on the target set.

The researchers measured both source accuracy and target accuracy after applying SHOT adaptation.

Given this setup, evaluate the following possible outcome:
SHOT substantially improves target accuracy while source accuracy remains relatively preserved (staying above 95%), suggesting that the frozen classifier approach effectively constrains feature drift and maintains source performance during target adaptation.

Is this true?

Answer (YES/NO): NO